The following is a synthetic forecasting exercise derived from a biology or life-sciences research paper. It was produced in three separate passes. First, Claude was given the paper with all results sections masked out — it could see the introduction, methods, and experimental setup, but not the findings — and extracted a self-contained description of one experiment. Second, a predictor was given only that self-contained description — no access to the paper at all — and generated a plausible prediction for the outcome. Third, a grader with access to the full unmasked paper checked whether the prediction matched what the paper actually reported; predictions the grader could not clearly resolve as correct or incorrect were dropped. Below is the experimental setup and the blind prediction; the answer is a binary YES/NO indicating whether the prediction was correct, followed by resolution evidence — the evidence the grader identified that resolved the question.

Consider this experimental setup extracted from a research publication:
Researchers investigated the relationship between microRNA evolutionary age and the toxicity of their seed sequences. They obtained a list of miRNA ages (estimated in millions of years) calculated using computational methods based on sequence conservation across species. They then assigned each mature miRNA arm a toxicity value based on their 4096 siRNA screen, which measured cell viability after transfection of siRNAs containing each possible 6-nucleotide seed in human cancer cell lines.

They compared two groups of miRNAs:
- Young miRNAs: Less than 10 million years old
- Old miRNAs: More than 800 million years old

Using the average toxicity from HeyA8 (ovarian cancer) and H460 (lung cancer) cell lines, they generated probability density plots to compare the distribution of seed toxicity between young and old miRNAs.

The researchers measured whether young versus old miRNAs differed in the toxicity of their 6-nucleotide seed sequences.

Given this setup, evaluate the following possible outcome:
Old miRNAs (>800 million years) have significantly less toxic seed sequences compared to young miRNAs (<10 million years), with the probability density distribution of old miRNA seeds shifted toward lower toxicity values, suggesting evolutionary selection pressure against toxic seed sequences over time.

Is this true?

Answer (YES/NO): YES